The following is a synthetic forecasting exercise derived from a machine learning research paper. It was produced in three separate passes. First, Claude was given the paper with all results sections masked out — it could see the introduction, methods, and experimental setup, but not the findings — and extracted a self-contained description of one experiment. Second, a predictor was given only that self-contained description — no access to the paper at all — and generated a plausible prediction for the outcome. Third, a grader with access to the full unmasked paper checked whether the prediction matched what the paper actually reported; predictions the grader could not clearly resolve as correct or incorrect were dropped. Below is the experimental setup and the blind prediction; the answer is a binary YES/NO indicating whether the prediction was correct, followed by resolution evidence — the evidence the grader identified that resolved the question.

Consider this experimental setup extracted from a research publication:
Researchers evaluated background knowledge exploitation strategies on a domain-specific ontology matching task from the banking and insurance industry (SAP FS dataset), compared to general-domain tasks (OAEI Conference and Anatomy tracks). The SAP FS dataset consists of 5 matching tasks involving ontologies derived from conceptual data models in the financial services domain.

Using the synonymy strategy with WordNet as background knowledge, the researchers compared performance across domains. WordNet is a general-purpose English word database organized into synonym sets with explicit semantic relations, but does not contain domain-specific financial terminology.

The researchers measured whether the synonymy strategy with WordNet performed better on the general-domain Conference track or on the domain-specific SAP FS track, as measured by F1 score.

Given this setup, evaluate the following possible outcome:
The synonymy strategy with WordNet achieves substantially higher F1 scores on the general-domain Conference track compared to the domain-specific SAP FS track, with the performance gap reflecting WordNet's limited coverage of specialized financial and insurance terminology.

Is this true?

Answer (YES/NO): YES